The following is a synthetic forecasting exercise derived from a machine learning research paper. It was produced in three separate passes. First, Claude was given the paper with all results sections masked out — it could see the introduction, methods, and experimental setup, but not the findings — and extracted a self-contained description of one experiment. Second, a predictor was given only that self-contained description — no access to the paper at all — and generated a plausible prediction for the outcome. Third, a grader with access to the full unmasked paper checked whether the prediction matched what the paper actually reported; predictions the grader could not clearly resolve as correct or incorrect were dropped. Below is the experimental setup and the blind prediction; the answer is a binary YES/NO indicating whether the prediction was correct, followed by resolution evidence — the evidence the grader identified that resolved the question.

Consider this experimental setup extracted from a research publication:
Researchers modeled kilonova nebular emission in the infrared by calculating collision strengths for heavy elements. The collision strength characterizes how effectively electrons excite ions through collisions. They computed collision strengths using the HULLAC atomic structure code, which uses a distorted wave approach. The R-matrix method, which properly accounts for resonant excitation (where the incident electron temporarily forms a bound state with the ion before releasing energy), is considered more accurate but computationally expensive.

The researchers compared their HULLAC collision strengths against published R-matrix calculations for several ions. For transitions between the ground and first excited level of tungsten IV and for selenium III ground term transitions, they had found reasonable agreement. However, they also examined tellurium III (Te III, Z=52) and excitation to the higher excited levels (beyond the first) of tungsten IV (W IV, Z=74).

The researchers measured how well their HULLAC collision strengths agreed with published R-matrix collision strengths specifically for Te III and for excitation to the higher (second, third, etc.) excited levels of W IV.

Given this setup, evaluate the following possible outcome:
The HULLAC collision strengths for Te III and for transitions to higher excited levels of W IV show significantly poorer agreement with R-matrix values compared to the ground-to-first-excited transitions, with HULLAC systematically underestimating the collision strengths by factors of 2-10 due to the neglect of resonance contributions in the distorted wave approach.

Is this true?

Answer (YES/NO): YES